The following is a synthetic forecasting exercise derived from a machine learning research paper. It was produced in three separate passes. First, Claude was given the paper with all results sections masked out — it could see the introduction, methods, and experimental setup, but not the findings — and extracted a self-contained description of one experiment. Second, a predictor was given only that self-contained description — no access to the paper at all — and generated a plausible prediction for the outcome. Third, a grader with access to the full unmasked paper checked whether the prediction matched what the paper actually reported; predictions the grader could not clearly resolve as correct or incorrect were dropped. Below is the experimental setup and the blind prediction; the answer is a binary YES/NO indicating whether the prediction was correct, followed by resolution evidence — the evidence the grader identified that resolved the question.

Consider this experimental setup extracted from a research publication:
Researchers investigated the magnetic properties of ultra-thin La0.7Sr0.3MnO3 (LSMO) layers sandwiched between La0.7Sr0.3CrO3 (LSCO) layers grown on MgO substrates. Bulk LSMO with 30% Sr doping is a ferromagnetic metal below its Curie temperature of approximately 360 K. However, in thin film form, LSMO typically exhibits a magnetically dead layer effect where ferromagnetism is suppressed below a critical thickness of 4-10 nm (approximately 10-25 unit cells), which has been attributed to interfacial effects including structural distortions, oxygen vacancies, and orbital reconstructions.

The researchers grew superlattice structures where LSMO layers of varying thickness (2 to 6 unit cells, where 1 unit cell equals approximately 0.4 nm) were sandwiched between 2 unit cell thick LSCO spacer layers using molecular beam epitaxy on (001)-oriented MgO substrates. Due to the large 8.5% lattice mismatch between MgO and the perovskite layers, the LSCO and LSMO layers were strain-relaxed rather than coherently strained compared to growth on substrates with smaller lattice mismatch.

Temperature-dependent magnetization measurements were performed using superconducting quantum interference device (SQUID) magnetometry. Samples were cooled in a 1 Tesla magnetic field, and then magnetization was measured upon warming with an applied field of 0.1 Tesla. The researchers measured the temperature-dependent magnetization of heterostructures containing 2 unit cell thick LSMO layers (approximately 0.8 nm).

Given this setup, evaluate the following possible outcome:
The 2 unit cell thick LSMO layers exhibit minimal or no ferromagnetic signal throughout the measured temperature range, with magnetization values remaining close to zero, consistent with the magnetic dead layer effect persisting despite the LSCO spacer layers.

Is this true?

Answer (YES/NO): NO